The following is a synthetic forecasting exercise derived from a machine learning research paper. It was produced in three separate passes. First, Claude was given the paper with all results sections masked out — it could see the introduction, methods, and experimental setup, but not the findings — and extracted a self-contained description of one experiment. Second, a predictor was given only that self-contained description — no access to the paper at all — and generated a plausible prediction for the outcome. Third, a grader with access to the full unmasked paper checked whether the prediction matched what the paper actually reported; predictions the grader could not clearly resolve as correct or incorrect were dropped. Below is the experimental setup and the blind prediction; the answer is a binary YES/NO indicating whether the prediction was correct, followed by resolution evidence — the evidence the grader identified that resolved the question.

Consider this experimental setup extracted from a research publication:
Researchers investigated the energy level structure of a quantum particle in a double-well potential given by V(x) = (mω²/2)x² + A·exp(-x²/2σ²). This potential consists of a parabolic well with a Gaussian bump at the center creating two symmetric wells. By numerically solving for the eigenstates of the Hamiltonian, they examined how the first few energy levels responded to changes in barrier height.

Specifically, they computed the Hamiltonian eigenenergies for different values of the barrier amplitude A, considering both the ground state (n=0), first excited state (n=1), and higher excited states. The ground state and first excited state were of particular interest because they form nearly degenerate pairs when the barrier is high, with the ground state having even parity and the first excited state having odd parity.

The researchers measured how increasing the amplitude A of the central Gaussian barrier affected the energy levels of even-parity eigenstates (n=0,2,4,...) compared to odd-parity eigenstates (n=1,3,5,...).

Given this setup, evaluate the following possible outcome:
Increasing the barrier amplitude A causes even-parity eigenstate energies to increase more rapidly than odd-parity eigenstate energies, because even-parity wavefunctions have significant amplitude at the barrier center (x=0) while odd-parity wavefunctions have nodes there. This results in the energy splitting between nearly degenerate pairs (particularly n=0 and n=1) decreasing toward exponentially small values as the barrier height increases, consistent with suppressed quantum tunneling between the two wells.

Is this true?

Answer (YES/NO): YES